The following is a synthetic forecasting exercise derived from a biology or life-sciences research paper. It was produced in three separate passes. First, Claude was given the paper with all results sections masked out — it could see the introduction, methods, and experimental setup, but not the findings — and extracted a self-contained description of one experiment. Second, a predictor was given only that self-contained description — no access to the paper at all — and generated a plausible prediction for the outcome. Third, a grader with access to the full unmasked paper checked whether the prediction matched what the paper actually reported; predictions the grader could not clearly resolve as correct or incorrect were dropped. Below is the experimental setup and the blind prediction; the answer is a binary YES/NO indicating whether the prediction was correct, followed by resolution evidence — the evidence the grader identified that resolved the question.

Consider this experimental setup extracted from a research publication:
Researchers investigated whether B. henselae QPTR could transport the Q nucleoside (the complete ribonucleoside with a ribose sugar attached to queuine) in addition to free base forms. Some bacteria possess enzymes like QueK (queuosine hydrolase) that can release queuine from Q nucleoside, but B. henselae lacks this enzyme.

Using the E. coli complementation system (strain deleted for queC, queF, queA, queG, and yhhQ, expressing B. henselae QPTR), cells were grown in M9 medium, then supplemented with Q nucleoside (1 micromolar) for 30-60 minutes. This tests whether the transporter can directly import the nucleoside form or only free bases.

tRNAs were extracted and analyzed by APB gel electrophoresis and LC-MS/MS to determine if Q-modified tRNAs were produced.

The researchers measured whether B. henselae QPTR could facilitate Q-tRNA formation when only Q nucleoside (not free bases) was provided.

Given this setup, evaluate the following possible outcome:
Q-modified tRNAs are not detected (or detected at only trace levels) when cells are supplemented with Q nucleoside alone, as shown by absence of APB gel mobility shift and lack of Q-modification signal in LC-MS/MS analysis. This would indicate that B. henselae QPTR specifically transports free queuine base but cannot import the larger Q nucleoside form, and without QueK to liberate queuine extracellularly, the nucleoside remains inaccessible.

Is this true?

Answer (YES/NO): YES